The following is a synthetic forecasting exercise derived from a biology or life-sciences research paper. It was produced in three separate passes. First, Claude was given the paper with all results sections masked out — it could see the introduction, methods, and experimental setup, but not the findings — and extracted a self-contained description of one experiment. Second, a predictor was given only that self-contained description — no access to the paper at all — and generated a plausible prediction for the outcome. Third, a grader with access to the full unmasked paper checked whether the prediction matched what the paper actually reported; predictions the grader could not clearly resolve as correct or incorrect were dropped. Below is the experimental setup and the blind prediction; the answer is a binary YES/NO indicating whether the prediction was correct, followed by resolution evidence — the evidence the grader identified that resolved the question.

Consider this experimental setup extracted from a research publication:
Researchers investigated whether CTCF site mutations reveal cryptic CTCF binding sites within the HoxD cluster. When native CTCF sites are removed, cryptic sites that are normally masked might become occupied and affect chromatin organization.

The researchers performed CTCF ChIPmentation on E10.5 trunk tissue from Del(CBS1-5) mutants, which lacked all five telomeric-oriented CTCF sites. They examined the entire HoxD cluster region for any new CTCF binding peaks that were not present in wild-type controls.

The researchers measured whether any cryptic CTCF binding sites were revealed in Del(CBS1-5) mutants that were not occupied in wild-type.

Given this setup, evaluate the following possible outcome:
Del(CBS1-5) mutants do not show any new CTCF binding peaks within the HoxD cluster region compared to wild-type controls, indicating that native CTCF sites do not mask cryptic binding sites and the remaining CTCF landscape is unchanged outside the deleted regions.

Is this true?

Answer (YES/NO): YES